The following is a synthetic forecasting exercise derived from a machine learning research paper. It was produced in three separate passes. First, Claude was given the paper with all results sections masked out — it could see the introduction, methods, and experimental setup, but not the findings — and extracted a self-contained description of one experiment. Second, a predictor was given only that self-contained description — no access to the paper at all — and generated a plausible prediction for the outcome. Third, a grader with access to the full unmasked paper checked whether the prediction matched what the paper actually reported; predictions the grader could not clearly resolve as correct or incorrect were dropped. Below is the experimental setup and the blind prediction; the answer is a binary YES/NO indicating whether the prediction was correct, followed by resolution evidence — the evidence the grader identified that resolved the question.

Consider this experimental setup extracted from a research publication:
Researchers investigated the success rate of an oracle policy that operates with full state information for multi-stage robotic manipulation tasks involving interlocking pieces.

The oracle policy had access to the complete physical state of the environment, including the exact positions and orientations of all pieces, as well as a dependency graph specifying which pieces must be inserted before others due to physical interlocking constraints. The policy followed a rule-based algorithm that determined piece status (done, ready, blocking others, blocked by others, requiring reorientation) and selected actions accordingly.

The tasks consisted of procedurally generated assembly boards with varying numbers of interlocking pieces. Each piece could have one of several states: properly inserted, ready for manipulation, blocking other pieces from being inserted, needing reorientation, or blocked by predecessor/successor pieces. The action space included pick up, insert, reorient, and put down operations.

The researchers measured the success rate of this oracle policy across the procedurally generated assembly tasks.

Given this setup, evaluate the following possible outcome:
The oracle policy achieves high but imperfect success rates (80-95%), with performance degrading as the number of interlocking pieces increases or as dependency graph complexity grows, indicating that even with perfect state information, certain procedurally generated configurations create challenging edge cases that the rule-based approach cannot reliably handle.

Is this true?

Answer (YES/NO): NO